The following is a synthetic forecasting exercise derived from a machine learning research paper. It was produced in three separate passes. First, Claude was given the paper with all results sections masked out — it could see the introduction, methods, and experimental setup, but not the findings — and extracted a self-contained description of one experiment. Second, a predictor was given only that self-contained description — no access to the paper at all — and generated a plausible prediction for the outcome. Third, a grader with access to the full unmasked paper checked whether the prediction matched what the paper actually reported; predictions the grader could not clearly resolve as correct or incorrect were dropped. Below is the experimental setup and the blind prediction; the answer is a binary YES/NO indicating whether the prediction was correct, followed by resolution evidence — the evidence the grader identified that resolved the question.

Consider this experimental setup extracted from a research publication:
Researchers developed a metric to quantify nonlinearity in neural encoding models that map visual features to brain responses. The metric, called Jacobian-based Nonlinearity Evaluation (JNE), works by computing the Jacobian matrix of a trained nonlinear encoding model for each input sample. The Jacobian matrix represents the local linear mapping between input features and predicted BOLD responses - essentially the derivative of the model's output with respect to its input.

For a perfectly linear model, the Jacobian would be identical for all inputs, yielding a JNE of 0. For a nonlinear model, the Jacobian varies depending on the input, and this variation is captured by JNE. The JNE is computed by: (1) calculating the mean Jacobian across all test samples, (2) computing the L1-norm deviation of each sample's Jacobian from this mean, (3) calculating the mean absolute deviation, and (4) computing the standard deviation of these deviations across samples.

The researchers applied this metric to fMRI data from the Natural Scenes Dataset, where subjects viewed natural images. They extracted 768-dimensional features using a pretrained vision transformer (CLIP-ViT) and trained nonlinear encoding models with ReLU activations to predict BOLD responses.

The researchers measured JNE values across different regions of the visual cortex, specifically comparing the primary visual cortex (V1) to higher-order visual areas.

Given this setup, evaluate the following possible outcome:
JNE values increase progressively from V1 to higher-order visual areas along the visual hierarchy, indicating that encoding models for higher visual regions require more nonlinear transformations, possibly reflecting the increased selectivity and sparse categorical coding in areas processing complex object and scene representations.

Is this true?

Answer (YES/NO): YES